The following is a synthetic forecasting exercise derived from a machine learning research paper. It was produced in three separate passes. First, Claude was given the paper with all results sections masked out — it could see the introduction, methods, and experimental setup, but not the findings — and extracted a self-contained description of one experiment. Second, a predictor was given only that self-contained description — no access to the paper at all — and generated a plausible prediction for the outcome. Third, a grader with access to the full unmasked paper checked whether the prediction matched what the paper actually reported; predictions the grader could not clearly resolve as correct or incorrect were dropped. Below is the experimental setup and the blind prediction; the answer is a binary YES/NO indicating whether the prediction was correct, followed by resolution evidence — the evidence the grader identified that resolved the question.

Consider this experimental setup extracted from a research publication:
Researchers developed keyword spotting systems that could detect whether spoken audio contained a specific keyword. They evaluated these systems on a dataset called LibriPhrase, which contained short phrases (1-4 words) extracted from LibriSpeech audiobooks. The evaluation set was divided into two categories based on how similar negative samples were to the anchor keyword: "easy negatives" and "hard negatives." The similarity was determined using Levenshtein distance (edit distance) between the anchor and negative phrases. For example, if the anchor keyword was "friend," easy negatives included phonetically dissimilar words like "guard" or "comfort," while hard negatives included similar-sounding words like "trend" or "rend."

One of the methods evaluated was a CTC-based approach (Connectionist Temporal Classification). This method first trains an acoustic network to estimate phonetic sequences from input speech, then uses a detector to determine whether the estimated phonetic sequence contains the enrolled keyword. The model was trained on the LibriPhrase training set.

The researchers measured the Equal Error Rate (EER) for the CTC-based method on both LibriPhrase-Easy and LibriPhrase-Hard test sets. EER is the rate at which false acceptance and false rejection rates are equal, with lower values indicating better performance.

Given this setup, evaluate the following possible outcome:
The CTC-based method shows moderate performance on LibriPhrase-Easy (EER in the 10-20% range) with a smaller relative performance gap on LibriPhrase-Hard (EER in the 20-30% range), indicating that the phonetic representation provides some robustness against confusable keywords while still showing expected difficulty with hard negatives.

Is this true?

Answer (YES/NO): NO